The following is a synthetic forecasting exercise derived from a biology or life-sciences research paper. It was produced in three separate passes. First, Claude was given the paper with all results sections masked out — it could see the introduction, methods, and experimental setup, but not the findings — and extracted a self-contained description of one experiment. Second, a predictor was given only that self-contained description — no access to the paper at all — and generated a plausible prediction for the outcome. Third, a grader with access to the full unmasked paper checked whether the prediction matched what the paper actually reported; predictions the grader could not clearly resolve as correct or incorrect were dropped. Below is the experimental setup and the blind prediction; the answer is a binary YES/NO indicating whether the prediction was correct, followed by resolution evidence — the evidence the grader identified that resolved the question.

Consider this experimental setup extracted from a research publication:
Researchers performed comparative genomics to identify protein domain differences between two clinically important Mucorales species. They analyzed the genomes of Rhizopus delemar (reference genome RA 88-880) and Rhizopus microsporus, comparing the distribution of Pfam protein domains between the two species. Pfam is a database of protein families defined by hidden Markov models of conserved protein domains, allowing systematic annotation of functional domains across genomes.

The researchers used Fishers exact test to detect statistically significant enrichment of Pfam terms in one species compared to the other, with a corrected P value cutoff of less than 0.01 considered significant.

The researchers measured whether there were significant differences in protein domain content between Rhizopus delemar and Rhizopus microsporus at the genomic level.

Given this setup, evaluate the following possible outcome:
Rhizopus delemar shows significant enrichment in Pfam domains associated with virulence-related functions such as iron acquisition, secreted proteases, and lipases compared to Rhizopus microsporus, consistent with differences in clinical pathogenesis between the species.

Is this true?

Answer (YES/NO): NO